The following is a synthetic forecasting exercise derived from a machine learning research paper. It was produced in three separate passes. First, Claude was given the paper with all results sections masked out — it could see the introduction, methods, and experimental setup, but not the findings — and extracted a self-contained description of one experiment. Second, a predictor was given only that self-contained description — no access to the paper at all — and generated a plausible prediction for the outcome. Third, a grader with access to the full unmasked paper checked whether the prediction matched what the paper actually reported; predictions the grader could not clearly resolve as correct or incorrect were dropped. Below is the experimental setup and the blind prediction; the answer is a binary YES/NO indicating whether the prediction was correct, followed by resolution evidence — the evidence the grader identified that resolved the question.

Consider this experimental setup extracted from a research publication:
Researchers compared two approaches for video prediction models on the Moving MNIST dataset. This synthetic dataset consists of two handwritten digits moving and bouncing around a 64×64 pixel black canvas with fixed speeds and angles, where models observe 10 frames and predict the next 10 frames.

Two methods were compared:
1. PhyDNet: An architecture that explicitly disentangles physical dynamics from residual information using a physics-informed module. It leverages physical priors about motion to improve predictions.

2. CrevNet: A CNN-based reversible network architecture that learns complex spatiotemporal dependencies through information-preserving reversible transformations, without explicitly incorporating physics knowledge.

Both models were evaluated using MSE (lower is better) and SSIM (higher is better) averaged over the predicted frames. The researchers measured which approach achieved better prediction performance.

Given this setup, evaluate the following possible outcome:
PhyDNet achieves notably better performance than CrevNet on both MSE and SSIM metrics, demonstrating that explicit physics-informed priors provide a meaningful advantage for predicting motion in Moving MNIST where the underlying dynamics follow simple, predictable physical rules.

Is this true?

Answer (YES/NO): NO